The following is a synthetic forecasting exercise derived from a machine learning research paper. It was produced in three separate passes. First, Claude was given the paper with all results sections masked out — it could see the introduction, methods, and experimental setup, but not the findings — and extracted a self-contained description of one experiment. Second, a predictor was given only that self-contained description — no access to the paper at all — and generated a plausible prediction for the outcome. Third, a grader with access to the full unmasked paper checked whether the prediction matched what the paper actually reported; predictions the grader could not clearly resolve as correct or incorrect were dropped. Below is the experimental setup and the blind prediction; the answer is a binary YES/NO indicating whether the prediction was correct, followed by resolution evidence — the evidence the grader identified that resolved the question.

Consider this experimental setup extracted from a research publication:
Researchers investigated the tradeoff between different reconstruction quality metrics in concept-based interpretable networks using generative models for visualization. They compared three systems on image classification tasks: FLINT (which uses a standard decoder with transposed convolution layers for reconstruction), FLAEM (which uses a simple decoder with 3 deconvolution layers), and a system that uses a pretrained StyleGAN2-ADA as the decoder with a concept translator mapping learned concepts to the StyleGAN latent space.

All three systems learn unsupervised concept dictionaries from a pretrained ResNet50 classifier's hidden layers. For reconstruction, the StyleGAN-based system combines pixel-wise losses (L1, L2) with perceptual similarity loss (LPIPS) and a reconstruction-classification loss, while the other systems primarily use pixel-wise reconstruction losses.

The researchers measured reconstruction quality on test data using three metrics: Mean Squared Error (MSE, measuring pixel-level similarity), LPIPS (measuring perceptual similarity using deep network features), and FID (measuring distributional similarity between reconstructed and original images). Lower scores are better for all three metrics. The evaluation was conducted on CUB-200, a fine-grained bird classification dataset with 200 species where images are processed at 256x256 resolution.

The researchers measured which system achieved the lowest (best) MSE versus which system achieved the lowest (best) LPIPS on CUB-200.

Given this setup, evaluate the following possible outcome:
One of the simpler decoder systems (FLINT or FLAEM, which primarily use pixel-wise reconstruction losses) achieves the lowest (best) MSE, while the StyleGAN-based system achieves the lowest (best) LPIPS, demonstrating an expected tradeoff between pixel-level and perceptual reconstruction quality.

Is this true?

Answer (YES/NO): YES